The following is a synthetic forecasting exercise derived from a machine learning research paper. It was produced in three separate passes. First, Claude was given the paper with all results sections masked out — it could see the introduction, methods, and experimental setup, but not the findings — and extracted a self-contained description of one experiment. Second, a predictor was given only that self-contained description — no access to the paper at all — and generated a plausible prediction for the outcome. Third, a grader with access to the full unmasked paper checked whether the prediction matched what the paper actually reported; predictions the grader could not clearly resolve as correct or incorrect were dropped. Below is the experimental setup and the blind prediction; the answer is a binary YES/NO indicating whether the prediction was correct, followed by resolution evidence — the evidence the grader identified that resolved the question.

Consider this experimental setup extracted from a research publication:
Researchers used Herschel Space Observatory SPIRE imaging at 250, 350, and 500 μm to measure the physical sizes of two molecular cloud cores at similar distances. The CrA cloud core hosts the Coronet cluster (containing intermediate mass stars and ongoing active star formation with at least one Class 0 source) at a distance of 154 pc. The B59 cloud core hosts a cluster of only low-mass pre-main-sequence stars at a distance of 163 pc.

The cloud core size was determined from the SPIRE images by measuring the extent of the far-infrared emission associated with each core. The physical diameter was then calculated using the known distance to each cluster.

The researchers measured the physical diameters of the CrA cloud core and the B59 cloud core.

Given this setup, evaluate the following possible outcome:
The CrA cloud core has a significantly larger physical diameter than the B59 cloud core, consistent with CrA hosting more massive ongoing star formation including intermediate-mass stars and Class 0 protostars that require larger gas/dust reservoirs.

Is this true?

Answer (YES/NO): NO